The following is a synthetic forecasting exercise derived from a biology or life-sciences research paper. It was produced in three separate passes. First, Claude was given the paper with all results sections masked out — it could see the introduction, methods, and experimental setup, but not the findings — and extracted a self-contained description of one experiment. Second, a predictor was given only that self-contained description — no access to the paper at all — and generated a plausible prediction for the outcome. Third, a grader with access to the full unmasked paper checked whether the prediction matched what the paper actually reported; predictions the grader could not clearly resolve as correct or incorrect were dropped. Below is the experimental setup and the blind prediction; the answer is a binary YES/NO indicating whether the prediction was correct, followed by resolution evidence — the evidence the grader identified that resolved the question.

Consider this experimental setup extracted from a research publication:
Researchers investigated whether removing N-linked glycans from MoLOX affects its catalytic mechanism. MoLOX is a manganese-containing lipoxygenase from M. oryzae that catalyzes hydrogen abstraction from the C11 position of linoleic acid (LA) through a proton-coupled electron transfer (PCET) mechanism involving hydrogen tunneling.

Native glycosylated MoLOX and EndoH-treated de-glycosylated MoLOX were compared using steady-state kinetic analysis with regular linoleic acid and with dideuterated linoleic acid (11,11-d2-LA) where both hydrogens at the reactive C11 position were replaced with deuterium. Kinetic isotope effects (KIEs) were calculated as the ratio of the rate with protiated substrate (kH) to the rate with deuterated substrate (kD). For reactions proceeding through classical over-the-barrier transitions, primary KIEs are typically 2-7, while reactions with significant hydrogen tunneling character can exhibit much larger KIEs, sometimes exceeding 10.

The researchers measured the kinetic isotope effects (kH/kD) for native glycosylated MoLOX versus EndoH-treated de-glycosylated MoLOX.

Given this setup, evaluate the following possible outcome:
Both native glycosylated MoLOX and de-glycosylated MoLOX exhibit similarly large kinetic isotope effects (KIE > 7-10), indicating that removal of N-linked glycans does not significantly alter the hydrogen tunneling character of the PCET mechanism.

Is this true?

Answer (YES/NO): YES